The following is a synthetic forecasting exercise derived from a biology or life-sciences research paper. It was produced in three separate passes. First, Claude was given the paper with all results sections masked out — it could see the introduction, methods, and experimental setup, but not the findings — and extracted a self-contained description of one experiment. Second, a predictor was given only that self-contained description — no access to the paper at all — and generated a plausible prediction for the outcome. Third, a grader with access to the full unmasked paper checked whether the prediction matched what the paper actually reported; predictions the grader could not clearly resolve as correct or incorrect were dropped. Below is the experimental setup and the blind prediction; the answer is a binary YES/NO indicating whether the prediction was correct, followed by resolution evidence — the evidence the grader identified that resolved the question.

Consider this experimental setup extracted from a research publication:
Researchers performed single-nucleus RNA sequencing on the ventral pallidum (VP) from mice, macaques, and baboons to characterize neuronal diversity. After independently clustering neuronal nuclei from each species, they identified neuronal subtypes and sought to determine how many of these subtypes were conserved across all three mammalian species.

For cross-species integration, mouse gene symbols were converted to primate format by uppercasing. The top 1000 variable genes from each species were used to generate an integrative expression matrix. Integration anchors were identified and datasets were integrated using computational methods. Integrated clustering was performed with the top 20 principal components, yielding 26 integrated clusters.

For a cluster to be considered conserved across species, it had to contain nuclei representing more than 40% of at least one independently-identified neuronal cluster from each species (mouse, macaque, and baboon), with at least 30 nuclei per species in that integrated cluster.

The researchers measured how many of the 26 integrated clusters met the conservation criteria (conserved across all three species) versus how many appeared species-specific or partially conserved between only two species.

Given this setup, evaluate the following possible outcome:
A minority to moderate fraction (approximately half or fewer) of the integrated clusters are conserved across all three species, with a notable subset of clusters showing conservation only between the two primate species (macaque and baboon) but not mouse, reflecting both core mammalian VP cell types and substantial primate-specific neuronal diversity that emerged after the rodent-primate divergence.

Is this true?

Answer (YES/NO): YES